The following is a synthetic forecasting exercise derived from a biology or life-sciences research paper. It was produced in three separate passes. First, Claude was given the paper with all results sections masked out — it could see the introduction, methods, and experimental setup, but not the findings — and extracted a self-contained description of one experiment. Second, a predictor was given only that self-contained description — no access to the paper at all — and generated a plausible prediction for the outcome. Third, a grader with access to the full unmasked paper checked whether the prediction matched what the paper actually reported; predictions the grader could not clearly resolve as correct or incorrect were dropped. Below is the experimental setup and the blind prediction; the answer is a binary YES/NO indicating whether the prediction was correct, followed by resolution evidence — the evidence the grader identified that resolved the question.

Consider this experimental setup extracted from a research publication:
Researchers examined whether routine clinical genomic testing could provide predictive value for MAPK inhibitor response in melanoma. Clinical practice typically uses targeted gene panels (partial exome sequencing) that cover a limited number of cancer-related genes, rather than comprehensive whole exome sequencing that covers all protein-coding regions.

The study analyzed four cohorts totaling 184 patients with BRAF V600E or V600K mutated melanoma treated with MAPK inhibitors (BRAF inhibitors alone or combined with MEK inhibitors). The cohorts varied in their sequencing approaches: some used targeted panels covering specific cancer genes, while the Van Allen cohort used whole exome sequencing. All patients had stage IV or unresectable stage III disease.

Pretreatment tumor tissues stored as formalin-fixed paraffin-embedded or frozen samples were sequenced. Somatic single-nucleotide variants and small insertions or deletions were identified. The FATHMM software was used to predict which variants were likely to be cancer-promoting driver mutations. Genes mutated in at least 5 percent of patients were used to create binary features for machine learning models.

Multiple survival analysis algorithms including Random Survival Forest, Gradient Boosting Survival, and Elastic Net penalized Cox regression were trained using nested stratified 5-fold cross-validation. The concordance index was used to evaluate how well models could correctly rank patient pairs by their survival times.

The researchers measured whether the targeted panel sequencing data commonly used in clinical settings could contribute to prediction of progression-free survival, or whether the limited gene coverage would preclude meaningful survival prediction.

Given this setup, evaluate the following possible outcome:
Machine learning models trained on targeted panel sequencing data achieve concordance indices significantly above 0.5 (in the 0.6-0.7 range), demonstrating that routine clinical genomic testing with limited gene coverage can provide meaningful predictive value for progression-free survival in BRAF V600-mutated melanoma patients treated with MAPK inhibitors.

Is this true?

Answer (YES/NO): NO